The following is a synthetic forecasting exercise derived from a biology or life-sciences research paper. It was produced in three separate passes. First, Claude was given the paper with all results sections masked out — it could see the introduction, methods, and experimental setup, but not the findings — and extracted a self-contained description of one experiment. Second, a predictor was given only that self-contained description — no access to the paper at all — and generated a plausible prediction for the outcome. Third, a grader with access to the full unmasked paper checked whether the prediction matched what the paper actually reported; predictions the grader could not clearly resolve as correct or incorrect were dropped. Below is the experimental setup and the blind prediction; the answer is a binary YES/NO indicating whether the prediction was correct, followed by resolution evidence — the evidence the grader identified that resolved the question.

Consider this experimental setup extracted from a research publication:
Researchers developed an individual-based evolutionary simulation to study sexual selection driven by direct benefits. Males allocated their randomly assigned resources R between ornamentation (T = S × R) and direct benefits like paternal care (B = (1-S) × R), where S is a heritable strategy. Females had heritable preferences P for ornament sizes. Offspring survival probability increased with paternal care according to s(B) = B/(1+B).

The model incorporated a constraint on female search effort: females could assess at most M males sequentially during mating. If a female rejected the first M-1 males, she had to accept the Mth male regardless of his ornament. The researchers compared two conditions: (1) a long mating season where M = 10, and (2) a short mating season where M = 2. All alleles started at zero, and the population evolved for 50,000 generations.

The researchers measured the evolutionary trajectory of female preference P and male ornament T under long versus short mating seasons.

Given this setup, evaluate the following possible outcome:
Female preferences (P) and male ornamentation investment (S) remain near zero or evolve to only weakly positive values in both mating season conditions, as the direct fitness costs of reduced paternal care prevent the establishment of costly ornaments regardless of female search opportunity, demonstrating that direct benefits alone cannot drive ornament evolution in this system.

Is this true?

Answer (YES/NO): NO